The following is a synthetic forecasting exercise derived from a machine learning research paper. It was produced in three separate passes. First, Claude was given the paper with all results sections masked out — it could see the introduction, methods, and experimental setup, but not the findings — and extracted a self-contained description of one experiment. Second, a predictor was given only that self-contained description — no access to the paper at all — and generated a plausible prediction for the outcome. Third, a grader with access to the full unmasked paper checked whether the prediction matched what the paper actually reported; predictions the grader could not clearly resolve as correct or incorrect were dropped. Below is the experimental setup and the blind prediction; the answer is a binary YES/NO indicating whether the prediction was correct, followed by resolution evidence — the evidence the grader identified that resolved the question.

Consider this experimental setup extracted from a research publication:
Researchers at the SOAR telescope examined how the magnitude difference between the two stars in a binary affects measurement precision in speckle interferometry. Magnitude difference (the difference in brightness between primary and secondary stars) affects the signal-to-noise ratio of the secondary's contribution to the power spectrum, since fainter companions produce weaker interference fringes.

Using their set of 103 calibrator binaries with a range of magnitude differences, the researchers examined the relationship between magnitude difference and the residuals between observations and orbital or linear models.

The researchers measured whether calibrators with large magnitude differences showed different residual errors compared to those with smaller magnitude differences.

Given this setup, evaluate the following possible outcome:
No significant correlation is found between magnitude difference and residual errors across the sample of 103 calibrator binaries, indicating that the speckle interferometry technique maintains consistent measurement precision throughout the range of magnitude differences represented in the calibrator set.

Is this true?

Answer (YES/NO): NO